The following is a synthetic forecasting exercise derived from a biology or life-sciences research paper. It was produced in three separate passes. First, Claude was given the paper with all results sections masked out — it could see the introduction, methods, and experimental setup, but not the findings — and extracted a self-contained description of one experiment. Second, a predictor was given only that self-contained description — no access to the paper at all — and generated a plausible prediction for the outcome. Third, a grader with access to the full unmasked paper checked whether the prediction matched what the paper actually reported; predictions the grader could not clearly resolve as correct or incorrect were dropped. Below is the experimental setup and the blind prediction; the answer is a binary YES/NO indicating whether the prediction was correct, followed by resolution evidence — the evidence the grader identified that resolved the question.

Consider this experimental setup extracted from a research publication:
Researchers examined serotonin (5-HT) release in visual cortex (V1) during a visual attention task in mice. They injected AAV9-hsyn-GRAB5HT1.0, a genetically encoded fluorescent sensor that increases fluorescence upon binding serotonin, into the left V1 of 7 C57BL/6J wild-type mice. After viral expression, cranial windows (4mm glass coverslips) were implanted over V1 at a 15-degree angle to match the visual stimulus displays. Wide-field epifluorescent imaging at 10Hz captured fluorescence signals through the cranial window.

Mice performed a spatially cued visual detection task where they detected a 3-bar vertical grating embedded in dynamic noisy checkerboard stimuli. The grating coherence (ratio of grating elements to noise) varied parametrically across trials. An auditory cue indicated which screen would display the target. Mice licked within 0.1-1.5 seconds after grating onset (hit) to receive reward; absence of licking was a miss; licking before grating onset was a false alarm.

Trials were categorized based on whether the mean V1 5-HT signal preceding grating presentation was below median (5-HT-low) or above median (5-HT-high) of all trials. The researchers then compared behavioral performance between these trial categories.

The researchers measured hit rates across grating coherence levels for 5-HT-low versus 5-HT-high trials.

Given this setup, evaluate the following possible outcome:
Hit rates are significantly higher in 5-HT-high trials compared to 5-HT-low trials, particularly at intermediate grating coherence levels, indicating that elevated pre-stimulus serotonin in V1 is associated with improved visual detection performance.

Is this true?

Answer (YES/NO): NO